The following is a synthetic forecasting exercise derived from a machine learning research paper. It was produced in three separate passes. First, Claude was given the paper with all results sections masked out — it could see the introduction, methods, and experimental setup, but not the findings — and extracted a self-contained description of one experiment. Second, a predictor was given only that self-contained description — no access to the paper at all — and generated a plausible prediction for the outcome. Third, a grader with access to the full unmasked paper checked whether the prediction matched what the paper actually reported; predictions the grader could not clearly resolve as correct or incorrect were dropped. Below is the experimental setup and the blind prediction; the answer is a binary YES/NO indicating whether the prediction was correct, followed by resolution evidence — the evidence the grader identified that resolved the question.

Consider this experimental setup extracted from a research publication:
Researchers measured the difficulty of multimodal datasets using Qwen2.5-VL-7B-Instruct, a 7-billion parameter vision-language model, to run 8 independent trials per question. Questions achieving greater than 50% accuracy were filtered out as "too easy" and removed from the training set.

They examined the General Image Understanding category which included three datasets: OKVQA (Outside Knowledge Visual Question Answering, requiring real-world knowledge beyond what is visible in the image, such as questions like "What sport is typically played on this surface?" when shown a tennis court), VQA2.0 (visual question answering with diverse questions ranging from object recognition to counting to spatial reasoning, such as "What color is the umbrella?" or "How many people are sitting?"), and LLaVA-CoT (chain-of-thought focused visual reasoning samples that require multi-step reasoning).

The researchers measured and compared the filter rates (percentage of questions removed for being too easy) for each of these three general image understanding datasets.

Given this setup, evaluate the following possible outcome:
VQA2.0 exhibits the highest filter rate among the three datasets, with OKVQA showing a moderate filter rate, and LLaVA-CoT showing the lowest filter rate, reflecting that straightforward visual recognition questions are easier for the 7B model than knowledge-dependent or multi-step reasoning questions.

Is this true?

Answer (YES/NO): YES